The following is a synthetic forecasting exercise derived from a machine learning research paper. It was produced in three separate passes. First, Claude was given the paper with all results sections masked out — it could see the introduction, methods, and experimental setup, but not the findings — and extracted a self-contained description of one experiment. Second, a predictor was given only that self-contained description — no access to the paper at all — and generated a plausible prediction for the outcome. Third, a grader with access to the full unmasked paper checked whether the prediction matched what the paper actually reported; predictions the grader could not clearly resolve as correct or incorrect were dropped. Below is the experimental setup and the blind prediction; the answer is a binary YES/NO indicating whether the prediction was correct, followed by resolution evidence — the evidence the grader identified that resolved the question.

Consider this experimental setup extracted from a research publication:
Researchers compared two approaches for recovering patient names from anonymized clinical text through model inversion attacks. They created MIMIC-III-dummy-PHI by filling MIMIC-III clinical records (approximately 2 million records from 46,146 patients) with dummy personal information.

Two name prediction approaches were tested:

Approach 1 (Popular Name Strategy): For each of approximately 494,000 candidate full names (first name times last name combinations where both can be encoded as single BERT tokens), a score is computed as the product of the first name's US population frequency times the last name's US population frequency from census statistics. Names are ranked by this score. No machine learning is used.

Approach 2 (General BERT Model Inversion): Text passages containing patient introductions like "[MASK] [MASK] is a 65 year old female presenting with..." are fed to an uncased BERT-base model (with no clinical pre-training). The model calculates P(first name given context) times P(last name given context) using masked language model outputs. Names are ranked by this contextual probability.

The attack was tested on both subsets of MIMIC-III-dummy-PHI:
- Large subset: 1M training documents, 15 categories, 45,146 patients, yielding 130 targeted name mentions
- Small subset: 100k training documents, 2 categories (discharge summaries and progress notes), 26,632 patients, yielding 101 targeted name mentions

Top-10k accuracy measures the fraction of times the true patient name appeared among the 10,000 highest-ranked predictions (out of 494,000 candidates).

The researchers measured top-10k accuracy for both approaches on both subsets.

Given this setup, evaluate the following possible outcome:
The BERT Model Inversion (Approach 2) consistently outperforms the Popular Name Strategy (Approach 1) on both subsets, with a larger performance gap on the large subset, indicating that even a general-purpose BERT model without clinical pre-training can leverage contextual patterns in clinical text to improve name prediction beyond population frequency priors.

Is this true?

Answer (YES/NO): NO